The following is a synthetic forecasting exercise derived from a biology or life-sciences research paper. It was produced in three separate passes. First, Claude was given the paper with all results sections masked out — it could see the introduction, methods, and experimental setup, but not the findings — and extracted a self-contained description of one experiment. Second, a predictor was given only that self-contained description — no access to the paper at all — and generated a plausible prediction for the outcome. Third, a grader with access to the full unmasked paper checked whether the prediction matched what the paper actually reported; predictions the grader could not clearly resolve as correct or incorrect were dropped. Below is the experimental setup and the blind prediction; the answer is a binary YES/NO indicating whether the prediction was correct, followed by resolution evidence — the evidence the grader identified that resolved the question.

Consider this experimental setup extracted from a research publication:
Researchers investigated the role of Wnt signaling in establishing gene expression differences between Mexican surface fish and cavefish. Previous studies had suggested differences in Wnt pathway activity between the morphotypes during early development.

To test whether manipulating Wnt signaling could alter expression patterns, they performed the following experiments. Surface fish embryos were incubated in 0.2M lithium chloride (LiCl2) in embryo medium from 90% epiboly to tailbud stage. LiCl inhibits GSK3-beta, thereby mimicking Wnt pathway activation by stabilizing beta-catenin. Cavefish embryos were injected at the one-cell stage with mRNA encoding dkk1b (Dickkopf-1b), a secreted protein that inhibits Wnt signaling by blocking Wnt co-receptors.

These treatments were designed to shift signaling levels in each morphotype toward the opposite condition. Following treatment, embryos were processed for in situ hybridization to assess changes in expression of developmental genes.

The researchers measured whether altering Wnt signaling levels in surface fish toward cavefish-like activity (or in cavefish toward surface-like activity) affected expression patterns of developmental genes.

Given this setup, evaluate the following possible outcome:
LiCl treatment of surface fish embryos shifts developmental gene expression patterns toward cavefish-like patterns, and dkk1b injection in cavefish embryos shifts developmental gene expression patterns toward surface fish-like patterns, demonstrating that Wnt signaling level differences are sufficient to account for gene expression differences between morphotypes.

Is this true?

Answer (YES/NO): NO